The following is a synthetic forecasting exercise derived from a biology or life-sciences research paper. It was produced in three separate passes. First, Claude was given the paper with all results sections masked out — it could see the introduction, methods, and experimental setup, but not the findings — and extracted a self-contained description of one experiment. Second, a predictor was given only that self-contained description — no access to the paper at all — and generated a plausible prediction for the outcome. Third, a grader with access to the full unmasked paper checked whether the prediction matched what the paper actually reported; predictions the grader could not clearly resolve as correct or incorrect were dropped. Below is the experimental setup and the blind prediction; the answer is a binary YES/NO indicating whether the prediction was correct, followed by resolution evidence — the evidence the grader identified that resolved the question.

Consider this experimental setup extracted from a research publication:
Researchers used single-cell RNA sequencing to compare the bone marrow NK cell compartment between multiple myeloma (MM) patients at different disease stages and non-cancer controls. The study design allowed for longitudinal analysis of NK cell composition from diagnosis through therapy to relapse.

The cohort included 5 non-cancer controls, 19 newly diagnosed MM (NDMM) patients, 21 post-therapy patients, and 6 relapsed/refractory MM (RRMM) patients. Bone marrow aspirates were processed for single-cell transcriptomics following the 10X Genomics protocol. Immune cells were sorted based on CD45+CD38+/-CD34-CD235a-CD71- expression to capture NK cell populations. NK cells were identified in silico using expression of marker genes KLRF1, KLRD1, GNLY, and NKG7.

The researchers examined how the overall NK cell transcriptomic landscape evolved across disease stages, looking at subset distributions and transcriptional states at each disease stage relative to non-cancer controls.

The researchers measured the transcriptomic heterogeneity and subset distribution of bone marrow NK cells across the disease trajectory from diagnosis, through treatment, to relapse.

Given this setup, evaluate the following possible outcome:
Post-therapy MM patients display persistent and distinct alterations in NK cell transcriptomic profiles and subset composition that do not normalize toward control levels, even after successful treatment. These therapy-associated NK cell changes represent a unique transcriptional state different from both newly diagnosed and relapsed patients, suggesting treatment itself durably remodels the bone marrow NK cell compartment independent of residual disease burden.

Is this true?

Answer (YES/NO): NO